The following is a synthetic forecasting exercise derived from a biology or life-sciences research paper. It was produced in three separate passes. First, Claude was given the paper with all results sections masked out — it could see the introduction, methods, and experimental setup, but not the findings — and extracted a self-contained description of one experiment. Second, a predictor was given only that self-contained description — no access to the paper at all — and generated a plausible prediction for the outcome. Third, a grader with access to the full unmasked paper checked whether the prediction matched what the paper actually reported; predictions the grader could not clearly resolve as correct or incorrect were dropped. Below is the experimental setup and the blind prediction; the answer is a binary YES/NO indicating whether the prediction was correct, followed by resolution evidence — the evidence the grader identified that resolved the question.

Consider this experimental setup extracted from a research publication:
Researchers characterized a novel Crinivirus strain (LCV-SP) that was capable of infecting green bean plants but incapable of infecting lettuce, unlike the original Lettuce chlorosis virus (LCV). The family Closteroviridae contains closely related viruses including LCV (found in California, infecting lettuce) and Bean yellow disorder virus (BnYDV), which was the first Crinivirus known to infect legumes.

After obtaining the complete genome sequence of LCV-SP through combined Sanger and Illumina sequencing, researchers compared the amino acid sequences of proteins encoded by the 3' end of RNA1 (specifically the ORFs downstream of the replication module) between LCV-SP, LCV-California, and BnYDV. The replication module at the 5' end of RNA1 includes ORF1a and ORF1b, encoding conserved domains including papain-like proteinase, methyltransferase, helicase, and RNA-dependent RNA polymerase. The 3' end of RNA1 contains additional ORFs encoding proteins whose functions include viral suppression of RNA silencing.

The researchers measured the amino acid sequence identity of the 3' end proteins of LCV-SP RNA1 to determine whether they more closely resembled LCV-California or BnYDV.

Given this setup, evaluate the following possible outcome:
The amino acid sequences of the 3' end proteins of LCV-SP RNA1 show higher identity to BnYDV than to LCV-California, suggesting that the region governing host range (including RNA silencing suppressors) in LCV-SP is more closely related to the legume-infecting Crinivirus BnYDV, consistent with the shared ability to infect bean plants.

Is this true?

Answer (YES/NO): YES